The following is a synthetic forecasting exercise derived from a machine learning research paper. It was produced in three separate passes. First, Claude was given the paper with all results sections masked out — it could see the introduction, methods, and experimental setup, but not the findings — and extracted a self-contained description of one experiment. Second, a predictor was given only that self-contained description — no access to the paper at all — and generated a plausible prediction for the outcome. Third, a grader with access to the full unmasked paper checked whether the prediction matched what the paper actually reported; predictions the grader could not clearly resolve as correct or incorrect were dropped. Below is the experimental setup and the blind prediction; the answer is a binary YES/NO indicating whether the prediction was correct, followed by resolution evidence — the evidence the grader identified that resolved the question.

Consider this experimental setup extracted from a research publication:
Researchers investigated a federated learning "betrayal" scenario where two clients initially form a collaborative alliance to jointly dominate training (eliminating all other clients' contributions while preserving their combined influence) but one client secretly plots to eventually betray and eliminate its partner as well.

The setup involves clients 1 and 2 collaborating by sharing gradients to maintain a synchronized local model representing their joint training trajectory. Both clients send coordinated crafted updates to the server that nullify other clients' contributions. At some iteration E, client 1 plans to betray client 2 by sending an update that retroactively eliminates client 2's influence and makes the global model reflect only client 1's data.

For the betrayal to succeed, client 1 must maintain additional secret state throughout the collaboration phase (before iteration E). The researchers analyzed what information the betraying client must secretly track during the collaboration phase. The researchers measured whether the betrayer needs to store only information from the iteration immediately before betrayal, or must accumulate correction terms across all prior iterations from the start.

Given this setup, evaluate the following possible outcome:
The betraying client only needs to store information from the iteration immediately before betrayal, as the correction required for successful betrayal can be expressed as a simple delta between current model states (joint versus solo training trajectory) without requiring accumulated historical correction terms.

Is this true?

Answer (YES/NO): NO